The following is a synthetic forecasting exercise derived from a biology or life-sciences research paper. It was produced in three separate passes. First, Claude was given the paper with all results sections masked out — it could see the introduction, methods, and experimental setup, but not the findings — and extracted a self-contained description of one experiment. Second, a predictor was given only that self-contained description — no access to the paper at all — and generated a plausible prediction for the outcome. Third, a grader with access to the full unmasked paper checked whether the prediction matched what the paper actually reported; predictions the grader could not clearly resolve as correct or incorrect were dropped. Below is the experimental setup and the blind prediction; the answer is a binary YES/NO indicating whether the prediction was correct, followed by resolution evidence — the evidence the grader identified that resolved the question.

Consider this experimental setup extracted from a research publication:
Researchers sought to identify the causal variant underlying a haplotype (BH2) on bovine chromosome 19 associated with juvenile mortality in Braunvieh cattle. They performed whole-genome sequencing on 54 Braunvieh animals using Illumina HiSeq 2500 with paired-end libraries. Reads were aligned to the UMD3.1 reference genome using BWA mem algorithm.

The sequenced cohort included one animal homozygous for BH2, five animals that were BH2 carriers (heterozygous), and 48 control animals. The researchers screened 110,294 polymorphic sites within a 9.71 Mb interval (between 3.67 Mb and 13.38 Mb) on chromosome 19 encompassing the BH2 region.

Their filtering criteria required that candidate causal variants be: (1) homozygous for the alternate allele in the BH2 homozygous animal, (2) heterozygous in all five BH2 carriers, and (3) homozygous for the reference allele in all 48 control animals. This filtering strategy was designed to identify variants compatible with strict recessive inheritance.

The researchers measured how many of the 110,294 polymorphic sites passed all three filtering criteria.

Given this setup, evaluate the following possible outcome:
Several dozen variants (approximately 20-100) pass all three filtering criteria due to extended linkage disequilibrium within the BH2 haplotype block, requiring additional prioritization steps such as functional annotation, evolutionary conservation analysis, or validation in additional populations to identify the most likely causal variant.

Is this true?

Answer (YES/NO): YES